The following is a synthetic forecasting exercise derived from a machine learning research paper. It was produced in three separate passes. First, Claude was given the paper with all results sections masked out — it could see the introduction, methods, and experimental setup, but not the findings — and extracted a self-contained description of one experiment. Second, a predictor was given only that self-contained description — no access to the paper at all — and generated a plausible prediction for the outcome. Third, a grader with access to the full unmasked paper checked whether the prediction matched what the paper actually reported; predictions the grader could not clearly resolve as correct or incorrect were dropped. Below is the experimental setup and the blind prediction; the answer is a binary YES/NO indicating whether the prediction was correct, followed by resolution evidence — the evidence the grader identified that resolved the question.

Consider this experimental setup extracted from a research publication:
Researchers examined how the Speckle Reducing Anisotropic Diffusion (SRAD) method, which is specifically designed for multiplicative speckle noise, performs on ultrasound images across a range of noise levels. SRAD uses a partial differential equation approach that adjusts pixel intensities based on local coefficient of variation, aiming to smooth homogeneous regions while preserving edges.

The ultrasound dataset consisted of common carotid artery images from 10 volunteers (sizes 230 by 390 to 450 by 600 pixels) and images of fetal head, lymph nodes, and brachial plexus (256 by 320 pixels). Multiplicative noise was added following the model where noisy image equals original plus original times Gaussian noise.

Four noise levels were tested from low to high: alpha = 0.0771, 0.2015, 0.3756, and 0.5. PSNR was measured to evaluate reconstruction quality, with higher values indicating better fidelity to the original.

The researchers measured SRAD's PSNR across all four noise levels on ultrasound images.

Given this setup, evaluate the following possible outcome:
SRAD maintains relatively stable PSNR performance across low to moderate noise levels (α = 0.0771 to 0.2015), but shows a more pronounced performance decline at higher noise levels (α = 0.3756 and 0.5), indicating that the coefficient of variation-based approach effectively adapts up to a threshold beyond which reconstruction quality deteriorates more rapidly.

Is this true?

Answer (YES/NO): YES